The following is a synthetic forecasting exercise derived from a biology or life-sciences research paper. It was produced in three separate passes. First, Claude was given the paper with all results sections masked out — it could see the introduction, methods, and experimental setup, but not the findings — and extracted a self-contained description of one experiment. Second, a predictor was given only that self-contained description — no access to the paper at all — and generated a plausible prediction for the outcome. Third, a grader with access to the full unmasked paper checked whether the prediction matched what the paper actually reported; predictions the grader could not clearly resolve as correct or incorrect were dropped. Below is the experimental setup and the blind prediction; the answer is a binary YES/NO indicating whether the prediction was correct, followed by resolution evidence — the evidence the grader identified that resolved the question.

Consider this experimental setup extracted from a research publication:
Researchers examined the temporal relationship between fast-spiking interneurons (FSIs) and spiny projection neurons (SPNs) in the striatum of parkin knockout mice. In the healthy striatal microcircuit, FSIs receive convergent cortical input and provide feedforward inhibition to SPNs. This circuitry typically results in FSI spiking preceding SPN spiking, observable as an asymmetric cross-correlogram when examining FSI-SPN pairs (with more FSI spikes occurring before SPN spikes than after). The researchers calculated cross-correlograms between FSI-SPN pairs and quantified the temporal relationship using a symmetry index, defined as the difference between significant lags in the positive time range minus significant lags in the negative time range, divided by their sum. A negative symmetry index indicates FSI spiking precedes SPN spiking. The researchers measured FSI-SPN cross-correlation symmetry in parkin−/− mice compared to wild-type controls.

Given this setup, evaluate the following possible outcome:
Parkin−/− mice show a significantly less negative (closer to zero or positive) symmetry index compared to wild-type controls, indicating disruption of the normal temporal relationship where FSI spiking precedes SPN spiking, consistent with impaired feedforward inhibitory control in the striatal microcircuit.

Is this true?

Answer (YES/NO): NO